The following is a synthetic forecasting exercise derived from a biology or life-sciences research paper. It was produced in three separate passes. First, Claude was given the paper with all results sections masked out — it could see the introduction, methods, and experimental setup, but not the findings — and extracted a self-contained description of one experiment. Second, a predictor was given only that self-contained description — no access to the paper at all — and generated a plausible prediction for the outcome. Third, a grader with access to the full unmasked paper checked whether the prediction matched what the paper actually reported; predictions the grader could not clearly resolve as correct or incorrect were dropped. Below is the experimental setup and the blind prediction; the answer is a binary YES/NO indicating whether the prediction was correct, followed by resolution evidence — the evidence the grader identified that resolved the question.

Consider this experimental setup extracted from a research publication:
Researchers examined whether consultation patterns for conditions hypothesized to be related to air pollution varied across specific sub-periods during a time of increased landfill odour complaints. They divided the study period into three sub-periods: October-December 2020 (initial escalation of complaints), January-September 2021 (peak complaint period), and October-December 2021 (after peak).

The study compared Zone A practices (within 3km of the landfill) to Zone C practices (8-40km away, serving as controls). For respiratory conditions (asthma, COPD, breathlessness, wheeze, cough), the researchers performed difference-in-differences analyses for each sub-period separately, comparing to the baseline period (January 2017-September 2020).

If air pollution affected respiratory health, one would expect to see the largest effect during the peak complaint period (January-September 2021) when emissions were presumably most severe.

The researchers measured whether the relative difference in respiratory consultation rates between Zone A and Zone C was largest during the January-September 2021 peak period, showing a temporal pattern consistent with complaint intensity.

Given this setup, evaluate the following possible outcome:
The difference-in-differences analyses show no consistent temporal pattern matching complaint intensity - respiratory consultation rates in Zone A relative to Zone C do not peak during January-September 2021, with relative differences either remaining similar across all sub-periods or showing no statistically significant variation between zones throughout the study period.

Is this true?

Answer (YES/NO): YES